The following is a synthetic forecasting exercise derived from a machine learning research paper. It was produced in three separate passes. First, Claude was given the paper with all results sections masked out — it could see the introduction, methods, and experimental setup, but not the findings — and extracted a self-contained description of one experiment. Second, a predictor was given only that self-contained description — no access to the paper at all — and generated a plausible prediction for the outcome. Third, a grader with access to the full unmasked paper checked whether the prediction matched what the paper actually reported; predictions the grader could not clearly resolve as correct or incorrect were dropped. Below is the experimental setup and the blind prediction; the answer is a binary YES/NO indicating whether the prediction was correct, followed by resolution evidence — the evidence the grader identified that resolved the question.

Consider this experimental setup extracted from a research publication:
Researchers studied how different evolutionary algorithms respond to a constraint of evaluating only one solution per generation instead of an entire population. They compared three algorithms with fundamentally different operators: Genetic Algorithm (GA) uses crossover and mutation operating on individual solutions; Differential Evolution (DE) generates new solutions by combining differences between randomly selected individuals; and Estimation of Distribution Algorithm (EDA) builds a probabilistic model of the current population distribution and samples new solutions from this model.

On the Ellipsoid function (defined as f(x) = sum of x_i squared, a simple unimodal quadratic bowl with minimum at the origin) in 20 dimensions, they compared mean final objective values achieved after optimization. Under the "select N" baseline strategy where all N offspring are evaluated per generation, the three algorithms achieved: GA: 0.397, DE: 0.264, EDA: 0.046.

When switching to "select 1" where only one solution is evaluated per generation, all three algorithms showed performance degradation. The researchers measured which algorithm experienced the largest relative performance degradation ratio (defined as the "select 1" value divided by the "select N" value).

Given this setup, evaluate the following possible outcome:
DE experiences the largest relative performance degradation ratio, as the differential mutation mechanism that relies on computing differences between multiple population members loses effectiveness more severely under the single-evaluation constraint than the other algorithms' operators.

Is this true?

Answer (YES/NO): NO